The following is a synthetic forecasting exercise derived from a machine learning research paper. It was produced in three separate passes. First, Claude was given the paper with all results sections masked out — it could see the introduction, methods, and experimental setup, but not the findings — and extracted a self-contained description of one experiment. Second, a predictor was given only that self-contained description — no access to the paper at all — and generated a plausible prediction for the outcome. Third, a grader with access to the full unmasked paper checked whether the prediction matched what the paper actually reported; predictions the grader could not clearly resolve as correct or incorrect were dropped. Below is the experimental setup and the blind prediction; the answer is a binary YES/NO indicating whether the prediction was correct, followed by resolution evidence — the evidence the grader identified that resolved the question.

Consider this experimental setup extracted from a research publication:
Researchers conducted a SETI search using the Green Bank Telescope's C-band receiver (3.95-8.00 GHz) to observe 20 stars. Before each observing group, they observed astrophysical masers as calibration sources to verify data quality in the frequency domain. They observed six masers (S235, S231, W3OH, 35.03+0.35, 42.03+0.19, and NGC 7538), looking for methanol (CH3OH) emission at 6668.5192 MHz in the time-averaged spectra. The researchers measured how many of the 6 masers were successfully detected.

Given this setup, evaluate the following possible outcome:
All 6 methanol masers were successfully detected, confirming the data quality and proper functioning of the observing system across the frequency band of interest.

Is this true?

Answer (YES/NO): NO